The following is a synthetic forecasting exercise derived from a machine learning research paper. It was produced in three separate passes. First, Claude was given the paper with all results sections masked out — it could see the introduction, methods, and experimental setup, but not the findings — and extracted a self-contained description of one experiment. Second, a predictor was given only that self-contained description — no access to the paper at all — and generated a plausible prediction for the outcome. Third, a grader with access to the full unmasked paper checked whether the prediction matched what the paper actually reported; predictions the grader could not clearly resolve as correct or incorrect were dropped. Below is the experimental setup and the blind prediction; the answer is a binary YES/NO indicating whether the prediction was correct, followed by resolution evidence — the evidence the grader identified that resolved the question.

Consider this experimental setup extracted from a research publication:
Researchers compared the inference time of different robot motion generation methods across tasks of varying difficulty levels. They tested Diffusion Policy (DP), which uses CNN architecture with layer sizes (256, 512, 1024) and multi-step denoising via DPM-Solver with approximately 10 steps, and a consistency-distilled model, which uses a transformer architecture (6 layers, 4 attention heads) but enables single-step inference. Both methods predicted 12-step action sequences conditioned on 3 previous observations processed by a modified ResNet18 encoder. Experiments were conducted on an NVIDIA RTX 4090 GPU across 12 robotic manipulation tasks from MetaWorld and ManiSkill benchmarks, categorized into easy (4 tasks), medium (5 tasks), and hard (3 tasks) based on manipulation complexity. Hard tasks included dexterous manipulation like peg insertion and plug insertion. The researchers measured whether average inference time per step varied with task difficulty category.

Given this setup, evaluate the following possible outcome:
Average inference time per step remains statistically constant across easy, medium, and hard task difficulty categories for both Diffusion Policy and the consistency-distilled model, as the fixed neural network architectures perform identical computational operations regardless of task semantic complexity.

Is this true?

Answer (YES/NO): YES